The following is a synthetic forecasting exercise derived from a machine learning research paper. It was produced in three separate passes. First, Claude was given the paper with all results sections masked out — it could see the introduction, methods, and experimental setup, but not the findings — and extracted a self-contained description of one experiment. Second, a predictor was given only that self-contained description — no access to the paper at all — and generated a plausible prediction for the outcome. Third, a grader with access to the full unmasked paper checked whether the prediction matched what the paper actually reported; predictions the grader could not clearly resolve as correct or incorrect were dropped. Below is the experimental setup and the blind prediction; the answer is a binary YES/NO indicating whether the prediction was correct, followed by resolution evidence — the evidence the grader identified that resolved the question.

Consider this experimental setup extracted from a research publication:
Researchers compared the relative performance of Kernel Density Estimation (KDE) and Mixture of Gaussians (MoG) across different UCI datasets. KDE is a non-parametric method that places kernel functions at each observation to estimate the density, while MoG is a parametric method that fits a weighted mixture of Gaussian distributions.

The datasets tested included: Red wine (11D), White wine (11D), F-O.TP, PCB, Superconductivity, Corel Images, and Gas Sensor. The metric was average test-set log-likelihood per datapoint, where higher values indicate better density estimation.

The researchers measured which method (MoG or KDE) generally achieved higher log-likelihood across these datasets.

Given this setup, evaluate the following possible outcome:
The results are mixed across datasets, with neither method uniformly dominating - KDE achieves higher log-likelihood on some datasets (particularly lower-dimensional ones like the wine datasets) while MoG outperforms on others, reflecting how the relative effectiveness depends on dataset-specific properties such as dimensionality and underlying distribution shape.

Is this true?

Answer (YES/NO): NO